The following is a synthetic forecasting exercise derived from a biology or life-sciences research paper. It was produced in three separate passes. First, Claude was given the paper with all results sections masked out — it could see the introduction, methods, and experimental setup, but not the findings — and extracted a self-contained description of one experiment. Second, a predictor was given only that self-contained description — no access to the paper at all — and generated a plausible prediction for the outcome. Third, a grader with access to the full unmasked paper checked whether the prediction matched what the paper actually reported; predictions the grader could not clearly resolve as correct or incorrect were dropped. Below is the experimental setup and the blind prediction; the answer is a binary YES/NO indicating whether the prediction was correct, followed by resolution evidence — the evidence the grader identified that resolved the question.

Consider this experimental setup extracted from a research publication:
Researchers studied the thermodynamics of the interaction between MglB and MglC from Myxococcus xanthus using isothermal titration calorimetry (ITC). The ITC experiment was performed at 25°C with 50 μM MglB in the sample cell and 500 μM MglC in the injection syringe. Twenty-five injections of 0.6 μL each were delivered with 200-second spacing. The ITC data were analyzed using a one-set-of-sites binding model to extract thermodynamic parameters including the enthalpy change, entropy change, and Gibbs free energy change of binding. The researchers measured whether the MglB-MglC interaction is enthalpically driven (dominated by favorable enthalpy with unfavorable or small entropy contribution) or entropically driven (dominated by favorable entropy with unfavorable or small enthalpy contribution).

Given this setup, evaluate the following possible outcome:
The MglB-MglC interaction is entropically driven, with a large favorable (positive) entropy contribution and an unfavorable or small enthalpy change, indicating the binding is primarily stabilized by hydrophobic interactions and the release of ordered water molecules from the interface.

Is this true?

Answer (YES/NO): YES